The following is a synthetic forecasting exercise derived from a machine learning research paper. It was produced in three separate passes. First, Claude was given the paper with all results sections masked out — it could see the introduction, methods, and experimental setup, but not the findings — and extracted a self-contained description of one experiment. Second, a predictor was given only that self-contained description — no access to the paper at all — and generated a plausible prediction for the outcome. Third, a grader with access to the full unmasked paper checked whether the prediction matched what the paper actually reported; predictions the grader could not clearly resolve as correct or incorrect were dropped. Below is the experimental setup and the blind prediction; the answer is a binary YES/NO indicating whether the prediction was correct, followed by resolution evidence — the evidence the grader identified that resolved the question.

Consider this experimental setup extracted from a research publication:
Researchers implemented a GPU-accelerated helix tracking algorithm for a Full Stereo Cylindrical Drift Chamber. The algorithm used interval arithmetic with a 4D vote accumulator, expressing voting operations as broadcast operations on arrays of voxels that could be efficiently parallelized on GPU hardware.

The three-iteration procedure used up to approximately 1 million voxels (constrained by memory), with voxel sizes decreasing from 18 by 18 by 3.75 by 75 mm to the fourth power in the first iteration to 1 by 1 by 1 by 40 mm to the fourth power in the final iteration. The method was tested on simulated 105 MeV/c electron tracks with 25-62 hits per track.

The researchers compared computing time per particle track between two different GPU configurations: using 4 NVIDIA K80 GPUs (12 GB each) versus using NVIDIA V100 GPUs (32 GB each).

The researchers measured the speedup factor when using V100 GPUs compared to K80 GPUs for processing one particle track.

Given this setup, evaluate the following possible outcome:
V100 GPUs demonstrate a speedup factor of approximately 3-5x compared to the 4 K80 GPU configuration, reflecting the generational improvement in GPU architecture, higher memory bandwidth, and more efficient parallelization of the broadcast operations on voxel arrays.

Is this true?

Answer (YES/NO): NO